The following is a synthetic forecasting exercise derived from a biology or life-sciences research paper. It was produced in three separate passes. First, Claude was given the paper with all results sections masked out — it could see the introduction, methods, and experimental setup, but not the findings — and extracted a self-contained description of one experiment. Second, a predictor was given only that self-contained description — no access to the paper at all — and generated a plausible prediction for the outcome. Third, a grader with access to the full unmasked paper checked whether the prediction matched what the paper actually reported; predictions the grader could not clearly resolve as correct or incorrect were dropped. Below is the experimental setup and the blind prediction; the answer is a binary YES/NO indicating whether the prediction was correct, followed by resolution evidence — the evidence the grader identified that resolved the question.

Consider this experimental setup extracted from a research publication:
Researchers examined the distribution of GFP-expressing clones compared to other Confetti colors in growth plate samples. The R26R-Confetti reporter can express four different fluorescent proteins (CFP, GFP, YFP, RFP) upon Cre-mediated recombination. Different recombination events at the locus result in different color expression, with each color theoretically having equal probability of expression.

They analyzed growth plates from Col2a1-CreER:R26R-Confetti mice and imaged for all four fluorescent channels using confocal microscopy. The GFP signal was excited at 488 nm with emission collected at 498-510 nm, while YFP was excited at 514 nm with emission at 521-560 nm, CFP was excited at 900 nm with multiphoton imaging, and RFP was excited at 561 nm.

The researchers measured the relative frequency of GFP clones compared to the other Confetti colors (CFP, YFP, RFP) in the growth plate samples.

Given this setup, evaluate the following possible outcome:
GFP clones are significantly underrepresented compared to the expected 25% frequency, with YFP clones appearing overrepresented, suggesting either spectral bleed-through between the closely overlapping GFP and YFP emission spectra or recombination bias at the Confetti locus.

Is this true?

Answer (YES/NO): NO